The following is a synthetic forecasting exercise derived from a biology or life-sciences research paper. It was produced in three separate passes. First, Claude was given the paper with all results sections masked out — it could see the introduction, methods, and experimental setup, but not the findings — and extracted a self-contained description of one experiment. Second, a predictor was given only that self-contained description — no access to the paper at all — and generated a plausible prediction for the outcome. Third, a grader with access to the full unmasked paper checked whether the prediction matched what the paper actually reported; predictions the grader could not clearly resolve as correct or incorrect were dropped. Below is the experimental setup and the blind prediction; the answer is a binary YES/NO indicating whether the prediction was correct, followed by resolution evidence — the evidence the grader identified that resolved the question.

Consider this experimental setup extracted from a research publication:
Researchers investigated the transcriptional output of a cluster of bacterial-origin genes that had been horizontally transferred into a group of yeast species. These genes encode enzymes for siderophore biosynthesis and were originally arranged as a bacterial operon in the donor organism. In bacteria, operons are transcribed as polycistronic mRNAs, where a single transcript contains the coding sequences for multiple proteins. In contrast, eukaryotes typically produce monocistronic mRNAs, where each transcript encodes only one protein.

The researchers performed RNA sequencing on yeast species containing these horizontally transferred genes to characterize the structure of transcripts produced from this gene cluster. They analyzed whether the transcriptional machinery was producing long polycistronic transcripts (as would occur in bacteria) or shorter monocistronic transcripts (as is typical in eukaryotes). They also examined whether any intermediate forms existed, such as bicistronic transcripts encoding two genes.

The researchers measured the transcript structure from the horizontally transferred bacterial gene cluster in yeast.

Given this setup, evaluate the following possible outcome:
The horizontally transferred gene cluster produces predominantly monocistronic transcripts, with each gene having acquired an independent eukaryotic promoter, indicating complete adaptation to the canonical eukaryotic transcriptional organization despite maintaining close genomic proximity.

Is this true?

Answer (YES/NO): NO